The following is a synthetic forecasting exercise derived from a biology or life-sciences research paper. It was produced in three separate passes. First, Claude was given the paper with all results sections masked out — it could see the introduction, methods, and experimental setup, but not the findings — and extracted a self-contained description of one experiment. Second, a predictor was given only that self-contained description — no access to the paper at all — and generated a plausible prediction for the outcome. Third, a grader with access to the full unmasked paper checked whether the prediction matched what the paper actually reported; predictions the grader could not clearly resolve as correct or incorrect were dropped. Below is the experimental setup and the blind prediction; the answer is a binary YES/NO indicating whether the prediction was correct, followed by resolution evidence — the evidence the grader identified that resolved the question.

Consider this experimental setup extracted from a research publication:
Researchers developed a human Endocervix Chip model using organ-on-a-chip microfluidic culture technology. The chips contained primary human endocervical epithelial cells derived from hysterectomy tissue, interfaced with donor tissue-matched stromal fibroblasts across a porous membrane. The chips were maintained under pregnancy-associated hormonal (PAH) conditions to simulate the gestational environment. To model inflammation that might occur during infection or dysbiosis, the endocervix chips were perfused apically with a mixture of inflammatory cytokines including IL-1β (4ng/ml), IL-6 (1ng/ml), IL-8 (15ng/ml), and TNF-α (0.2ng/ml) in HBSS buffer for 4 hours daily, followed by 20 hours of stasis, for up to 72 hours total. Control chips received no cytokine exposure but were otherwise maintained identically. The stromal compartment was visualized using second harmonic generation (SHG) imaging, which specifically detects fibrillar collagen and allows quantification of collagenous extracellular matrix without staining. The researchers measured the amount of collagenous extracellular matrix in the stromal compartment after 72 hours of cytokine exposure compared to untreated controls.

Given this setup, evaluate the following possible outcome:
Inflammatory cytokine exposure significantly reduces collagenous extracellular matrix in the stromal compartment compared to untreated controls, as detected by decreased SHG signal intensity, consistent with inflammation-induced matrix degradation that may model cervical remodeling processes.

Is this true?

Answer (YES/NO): YES